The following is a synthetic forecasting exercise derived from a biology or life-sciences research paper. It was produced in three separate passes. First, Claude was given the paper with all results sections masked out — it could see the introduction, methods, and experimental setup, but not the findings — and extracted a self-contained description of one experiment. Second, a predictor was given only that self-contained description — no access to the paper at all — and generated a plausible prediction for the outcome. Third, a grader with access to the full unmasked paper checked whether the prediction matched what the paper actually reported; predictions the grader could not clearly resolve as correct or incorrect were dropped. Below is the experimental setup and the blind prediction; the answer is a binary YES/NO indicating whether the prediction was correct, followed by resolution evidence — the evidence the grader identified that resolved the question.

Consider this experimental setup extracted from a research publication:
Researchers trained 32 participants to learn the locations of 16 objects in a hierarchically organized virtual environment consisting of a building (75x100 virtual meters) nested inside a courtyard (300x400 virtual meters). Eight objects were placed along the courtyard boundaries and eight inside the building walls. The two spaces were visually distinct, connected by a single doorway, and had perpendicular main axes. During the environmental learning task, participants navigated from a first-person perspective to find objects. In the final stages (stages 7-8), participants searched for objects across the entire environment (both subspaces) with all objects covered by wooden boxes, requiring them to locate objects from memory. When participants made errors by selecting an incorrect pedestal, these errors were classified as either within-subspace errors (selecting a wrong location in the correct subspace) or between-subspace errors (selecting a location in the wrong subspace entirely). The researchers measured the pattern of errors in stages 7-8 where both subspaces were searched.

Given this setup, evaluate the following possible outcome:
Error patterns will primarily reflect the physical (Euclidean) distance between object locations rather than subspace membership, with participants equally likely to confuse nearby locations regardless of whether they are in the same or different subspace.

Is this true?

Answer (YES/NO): NO